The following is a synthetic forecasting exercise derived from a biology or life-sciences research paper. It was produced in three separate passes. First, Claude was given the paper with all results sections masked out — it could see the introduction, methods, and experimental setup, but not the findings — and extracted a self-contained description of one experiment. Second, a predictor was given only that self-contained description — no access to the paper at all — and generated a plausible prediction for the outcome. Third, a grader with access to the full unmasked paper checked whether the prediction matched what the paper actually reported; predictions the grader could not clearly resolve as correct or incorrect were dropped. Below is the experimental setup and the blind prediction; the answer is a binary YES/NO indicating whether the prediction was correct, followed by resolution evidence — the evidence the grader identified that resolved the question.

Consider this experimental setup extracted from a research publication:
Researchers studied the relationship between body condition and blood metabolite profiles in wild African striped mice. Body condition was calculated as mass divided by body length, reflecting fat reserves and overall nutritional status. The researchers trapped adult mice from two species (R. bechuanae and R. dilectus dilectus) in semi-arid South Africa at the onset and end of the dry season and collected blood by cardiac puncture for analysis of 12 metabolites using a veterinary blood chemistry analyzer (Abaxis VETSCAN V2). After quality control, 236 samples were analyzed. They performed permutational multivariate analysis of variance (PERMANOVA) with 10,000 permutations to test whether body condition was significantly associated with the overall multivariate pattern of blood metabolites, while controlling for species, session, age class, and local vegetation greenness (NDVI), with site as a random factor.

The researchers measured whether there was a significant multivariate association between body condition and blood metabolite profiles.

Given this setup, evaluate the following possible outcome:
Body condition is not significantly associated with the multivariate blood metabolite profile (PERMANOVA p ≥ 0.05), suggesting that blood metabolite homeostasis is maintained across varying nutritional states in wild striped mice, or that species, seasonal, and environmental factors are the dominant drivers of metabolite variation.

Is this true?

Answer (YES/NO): YES